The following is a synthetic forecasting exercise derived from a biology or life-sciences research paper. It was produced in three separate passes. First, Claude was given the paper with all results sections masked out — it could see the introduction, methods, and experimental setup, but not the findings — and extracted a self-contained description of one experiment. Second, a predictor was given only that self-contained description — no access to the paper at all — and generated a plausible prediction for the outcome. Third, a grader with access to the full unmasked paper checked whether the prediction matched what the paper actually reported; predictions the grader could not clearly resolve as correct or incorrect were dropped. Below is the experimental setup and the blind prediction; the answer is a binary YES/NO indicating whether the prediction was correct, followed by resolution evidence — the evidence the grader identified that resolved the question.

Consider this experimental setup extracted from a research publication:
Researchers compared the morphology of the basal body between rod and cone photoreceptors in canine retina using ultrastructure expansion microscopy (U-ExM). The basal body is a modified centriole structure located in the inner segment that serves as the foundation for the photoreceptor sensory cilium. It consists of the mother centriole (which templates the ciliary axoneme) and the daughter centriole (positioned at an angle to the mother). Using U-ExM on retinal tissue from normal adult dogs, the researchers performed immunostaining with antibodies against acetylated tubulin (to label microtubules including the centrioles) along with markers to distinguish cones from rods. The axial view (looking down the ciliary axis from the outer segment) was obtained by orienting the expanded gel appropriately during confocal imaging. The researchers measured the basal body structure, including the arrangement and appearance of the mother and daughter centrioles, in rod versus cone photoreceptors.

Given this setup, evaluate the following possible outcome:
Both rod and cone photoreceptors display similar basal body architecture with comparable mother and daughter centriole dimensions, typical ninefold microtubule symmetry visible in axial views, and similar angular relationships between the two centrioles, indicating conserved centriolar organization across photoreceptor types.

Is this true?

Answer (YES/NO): NO